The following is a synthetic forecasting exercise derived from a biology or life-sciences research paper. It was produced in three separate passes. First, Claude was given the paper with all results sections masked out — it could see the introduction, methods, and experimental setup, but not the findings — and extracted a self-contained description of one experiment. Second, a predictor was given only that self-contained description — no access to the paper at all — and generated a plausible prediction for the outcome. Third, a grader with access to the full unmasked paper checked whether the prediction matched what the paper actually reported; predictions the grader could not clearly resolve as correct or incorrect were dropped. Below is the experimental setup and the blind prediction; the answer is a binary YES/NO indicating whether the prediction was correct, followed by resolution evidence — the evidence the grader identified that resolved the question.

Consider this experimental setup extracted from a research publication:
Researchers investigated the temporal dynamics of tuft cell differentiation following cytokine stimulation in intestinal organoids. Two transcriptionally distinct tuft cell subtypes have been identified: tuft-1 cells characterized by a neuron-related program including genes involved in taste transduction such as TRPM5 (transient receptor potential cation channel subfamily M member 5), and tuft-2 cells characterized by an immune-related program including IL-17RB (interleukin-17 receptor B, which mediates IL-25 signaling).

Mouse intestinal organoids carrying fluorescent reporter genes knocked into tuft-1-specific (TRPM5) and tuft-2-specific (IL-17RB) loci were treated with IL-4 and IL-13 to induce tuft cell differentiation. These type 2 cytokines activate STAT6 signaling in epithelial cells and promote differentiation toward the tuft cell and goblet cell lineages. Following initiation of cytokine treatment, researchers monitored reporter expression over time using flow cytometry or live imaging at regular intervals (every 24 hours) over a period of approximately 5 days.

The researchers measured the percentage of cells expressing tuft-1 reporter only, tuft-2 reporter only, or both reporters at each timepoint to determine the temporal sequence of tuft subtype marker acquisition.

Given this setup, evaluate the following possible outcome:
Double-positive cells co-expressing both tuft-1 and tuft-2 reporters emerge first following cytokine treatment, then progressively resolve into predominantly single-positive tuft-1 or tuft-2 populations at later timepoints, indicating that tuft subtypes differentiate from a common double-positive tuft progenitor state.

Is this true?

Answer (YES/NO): NO